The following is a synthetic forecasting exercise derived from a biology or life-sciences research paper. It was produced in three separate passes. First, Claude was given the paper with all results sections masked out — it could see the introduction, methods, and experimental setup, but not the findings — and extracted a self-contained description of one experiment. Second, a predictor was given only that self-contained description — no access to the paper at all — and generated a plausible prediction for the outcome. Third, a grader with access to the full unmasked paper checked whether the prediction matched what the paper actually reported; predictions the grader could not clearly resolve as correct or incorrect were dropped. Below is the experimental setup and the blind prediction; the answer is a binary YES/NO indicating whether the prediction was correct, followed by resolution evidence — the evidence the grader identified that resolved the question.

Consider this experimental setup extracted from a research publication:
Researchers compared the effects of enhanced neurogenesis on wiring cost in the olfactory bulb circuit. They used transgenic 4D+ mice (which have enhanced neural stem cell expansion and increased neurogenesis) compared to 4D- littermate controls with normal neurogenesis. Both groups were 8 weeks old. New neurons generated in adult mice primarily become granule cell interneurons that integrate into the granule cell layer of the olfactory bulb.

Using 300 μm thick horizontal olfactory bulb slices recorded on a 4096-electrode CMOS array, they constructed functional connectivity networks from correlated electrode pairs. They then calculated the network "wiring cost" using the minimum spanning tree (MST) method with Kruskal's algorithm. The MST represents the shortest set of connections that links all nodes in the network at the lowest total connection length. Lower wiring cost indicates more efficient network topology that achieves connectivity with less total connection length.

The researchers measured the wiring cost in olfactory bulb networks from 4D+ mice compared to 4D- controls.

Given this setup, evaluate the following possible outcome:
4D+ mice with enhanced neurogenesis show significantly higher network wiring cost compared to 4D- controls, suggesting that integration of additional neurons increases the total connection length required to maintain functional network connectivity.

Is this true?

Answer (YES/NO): NO